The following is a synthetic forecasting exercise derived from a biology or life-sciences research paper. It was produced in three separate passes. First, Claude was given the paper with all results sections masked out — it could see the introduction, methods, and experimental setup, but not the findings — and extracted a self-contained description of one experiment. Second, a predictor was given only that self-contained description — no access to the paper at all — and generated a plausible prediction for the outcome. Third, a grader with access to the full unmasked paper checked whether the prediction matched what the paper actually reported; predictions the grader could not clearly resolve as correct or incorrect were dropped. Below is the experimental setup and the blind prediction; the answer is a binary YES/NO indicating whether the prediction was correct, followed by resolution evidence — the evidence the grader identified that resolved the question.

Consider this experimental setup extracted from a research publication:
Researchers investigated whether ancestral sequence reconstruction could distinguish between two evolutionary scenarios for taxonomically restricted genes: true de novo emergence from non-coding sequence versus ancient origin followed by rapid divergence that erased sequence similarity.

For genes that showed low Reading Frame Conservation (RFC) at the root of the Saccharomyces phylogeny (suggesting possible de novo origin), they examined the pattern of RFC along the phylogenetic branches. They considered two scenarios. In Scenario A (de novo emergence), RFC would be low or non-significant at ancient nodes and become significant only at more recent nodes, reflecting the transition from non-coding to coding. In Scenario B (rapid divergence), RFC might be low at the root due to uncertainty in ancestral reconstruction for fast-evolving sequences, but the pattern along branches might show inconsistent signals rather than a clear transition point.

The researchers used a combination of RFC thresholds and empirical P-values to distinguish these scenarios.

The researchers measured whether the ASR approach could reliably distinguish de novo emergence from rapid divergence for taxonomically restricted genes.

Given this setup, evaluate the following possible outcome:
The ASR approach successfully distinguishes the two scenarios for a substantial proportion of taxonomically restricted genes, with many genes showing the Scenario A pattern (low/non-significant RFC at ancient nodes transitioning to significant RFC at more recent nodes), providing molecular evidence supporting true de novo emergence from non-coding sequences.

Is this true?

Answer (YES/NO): NO